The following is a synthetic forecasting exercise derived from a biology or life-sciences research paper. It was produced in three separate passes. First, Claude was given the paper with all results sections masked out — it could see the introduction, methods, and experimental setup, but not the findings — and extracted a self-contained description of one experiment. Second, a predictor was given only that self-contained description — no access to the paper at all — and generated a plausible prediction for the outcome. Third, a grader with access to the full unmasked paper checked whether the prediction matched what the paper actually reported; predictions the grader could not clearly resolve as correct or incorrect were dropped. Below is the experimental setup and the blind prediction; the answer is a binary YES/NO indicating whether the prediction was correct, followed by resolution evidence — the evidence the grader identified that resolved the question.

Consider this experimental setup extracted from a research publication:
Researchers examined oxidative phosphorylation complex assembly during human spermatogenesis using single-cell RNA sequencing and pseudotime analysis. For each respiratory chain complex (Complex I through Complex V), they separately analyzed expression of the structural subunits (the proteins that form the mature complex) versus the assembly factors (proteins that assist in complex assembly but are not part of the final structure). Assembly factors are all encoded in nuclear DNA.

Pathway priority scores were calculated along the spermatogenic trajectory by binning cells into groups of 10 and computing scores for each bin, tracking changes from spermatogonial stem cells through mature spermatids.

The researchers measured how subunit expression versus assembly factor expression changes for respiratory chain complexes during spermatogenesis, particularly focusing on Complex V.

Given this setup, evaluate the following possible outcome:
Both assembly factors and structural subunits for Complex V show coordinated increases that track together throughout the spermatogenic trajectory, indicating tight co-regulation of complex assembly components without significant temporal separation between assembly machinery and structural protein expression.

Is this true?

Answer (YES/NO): NO